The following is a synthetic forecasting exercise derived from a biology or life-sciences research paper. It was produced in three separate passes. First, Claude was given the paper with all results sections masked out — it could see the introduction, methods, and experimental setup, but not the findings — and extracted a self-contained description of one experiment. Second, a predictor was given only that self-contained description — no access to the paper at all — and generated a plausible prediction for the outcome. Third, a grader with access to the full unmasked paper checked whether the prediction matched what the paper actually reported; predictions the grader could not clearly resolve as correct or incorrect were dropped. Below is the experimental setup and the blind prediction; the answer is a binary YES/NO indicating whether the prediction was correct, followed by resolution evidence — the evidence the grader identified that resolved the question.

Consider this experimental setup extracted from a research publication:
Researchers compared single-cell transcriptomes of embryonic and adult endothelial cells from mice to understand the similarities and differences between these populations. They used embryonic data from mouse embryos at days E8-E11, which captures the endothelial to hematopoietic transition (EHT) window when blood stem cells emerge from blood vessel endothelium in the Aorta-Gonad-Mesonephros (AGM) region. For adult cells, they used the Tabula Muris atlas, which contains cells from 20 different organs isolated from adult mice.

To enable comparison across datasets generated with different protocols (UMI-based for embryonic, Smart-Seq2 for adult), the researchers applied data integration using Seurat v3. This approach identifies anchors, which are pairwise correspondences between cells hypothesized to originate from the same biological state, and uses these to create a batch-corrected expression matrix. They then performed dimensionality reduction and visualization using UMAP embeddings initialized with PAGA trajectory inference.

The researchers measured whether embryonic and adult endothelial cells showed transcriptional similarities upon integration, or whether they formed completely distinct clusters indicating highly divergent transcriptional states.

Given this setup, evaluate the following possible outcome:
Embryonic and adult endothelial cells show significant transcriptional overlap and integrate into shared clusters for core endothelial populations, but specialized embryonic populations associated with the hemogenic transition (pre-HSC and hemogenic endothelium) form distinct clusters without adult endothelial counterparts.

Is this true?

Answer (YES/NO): YES